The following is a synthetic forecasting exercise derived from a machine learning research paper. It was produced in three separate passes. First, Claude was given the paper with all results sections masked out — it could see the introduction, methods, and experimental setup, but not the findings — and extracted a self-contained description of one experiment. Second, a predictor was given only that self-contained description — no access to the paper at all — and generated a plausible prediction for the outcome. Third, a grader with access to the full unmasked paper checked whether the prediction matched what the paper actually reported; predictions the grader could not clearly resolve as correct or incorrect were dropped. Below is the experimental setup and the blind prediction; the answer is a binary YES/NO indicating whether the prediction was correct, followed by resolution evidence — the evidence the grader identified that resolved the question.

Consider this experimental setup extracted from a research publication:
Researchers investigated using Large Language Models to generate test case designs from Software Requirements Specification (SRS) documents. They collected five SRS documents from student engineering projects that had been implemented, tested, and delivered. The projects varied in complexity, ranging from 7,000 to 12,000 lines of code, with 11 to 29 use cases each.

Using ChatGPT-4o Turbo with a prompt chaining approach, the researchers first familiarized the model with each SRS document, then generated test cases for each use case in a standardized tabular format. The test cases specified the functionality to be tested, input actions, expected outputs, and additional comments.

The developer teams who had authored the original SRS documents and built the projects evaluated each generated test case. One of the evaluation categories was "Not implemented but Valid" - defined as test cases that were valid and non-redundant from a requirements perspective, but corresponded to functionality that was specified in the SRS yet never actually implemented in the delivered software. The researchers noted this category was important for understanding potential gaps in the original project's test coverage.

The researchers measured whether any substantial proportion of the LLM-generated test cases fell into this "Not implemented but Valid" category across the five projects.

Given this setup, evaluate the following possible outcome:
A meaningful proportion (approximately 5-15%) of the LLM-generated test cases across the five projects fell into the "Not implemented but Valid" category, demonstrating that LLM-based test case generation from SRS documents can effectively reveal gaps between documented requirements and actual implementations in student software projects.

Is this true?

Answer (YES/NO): YES